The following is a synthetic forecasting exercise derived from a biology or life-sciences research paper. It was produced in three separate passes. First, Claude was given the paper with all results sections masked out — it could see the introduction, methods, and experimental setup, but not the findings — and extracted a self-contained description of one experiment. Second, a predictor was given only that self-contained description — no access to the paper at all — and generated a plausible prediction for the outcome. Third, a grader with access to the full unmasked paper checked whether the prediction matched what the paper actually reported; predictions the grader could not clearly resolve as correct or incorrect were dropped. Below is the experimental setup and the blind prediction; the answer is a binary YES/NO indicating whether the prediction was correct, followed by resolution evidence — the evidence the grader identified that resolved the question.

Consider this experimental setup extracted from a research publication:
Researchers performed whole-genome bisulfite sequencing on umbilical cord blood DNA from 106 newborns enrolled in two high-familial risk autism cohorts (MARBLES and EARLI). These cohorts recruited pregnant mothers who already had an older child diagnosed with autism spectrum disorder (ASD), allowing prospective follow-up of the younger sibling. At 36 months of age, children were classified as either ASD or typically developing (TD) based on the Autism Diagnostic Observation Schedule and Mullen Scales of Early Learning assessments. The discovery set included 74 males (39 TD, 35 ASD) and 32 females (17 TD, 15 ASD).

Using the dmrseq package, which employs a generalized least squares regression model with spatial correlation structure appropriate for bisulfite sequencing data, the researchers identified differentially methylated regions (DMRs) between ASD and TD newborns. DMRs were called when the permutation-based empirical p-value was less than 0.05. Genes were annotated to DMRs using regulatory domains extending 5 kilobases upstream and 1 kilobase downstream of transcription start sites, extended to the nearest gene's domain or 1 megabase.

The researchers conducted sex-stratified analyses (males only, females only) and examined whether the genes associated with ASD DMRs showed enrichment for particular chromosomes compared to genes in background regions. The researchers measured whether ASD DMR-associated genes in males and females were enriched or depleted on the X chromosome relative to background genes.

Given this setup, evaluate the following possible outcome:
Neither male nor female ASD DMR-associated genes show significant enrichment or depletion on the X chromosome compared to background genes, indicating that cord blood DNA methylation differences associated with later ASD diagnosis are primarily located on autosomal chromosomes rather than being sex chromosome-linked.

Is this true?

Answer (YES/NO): NO